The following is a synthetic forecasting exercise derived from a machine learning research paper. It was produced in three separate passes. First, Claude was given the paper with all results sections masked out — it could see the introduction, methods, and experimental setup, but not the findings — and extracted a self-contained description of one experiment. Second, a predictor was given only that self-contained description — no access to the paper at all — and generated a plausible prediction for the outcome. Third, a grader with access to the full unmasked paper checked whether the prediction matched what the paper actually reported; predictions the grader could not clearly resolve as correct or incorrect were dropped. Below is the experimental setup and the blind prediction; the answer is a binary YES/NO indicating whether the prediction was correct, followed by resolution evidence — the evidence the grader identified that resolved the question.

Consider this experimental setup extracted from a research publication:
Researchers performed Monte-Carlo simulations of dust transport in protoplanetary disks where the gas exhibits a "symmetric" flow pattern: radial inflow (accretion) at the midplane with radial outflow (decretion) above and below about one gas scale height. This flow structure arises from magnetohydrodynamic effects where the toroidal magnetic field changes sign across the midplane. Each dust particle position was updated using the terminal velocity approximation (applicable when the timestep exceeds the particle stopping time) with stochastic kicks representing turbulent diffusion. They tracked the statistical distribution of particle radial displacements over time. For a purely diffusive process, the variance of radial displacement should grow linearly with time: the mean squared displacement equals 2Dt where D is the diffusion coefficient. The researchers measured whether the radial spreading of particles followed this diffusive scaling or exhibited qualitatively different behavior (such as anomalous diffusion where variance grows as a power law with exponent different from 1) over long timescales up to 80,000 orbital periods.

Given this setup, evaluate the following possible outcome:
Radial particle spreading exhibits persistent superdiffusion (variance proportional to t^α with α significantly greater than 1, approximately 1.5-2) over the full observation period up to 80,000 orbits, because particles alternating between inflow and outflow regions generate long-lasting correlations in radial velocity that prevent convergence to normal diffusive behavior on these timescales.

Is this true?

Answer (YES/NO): NO